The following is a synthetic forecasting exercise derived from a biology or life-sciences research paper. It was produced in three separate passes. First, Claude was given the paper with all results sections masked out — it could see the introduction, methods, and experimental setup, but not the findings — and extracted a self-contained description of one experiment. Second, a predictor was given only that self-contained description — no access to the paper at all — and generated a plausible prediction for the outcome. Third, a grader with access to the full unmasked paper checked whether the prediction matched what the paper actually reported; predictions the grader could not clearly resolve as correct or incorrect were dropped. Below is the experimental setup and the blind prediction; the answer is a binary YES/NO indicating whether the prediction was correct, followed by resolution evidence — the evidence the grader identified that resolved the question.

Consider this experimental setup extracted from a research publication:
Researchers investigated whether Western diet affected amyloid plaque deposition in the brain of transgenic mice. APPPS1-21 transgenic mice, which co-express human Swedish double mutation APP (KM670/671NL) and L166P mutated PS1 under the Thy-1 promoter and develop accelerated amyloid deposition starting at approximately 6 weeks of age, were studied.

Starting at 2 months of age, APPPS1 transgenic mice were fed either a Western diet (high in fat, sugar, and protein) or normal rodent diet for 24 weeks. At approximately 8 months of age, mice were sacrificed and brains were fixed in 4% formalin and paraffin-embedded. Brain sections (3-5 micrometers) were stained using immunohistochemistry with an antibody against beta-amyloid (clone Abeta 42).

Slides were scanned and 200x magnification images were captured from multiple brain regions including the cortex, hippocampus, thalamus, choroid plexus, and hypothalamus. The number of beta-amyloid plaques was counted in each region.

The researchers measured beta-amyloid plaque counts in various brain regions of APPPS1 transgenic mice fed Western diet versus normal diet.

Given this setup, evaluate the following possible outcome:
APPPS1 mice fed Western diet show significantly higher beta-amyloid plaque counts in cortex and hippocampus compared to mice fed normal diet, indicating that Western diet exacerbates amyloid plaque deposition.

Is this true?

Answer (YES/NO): NO